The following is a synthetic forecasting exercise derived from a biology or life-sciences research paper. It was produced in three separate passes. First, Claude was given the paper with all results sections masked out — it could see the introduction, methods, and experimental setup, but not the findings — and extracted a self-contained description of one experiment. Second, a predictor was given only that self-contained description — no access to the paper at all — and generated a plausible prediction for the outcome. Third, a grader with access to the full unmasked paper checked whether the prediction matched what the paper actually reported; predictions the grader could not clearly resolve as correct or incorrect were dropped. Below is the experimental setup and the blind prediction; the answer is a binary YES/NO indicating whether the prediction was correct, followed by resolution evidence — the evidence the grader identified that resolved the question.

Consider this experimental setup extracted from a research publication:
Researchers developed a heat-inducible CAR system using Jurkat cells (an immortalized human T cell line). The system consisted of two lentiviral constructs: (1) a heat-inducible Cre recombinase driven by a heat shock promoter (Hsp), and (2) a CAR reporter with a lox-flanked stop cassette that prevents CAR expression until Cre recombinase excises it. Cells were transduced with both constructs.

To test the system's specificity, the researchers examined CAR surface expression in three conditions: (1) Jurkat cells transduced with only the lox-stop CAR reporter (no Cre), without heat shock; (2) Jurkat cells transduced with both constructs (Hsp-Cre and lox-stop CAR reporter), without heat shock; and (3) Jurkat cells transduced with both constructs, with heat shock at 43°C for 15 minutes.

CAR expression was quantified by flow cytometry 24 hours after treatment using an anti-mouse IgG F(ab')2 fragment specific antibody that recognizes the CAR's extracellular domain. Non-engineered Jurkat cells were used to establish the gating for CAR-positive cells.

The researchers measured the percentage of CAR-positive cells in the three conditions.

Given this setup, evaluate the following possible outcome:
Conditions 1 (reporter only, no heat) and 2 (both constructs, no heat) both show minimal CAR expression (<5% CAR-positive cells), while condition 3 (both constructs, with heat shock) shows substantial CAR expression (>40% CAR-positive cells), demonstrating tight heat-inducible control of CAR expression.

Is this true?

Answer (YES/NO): NO